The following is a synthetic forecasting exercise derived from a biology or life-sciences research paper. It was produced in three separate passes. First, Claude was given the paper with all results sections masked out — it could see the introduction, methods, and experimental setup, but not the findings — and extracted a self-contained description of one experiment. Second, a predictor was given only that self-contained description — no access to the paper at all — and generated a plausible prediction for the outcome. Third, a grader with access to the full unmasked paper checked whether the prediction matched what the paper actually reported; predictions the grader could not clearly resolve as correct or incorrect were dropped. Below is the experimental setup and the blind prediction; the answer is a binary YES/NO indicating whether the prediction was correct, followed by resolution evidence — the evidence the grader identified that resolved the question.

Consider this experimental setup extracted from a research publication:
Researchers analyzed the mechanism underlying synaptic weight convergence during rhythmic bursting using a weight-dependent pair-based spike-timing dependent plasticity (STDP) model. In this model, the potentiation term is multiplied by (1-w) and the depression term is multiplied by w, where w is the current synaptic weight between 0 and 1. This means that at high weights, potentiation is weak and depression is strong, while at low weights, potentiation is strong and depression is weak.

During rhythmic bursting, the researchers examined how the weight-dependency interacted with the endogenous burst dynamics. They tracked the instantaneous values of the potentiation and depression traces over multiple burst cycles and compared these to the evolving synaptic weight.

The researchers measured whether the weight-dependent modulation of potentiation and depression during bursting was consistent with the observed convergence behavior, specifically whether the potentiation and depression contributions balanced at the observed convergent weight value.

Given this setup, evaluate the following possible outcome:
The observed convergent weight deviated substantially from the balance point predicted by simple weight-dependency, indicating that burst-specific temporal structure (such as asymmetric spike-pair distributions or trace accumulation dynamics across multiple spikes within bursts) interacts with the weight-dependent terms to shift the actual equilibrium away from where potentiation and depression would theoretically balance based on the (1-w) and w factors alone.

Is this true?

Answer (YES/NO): NO